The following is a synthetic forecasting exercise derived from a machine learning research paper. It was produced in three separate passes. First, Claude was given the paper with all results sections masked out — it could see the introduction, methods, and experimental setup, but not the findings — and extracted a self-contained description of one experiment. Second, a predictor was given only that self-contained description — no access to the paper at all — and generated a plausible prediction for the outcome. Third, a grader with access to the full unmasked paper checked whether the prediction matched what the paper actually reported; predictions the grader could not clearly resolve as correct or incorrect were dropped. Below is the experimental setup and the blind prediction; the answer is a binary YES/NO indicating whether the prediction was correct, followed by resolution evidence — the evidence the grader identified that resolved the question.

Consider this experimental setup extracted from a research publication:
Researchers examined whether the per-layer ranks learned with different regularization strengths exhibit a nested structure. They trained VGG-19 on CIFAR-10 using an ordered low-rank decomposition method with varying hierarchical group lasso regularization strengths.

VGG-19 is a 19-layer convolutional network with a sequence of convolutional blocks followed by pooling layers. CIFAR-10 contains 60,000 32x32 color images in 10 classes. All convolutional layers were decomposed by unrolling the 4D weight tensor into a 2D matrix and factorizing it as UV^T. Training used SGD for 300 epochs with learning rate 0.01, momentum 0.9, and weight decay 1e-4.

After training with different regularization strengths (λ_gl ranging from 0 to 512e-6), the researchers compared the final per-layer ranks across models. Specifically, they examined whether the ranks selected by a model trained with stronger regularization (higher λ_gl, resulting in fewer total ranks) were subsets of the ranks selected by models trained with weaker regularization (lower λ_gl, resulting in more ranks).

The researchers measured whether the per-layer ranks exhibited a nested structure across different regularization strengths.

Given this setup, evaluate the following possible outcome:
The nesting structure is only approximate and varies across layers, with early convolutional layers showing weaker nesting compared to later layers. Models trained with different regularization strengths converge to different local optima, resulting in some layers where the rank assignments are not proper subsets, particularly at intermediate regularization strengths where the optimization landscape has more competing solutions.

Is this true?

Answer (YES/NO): NO